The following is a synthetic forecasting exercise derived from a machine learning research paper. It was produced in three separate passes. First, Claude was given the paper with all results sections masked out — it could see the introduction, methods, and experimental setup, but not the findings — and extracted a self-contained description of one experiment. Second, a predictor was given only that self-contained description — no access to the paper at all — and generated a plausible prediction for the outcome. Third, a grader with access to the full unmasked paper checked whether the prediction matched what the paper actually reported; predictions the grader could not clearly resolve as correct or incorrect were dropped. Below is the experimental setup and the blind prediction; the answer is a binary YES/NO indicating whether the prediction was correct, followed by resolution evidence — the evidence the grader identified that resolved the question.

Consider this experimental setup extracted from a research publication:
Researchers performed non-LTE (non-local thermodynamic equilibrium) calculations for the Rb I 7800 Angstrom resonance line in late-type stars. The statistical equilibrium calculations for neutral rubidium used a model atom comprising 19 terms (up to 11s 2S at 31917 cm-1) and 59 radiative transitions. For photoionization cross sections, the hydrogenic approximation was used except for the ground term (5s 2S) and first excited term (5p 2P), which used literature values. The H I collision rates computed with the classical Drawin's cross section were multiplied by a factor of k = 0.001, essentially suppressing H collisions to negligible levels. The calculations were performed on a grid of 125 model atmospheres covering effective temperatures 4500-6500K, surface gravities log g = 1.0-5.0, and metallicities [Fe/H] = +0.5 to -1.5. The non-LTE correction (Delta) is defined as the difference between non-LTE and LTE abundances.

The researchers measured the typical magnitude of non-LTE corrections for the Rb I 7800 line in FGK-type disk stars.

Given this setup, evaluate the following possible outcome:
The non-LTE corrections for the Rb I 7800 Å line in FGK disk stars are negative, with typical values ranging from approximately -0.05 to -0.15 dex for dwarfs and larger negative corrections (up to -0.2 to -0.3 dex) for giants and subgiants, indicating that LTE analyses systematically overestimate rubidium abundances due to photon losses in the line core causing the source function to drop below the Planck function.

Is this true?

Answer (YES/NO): NO